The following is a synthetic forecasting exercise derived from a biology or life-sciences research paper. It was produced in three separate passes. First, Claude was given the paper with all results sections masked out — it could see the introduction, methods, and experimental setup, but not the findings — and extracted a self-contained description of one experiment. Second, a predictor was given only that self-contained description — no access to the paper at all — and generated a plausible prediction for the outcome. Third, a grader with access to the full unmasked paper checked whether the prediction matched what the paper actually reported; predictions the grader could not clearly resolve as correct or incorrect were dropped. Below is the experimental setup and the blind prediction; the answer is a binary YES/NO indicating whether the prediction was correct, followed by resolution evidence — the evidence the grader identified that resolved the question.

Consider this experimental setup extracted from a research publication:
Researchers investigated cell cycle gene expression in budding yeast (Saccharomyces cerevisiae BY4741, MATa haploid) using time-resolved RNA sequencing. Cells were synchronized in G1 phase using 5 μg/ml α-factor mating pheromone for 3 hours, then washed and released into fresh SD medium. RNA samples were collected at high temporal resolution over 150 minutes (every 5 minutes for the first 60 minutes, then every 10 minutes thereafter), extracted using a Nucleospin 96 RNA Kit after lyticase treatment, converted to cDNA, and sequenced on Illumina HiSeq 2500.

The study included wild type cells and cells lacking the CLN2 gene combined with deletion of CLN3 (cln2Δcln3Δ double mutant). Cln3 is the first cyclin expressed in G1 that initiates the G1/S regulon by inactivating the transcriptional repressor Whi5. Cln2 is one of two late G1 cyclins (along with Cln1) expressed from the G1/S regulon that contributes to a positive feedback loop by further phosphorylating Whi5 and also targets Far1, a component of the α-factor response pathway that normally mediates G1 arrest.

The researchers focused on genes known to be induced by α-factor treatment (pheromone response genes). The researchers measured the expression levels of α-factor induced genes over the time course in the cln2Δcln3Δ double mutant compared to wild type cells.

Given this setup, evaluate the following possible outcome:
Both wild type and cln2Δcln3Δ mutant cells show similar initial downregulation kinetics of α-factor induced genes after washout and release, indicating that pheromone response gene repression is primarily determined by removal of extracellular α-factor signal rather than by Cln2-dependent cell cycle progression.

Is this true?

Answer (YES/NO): NO